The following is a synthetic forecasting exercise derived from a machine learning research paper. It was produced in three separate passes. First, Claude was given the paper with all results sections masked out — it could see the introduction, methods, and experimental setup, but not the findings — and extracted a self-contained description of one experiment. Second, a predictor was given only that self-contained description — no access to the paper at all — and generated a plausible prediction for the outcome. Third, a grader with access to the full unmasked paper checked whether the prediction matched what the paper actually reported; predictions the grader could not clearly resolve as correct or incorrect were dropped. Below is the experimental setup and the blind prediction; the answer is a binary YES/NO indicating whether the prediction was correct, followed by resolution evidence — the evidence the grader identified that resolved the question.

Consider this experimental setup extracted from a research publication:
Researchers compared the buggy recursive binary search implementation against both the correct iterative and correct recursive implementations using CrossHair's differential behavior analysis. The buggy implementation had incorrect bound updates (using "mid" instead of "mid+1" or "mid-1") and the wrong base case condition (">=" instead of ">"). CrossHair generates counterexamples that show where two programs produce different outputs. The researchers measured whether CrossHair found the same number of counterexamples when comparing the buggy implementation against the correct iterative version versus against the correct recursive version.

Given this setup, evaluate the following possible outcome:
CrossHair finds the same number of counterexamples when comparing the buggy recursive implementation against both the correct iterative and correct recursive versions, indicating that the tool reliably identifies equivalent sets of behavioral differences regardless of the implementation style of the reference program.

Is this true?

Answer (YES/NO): YES